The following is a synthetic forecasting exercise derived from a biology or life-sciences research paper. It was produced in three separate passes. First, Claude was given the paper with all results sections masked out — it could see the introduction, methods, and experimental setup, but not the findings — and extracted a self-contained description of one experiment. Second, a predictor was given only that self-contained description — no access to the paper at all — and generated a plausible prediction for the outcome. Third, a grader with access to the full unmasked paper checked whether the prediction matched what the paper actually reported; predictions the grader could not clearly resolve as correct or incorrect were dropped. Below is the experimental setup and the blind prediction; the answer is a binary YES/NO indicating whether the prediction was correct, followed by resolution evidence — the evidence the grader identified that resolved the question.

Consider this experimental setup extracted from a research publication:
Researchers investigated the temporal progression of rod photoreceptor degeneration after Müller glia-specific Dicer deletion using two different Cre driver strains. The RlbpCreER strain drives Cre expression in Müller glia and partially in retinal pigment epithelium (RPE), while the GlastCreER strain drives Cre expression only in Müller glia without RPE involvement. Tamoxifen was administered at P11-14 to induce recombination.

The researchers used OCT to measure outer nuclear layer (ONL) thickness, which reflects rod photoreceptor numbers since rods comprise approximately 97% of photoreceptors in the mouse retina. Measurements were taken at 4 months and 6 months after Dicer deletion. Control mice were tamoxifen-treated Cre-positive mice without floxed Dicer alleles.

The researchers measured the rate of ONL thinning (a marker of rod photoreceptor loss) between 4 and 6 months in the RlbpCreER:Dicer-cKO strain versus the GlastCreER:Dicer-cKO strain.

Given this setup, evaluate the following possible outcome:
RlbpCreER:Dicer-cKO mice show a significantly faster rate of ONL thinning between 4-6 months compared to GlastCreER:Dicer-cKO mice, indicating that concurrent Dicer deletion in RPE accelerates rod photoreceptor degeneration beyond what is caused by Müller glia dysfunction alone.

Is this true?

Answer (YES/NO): YES